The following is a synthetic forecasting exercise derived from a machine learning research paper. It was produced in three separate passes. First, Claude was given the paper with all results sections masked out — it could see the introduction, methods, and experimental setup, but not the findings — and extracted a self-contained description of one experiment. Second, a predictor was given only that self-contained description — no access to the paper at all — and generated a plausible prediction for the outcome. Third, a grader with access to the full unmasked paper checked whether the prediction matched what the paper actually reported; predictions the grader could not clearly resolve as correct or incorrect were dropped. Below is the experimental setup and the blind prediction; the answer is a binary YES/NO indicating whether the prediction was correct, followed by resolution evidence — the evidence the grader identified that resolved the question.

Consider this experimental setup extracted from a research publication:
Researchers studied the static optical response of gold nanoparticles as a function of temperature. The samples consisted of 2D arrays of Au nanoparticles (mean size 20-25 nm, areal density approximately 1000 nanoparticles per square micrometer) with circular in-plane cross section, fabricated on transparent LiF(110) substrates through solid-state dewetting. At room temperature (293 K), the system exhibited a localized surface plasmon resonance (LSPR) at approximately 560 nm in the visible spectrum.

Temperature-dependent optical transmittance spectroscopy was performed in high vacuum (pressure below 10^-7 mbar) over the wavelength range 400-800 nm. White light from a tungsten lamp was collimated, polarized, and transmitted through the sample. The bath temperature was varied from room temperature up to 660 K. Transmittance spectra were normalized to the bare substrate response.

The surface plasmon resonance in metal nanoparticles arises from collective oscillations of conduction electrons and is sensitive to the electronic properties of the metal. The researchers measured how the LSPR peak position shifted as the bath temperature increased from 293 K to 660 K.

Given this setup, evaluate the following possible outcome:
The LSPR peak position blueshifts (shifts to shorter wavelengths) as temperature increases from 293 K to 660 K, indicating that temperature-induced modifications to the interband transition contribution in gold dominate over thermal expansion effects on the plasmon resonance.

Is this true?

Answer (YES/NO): NO